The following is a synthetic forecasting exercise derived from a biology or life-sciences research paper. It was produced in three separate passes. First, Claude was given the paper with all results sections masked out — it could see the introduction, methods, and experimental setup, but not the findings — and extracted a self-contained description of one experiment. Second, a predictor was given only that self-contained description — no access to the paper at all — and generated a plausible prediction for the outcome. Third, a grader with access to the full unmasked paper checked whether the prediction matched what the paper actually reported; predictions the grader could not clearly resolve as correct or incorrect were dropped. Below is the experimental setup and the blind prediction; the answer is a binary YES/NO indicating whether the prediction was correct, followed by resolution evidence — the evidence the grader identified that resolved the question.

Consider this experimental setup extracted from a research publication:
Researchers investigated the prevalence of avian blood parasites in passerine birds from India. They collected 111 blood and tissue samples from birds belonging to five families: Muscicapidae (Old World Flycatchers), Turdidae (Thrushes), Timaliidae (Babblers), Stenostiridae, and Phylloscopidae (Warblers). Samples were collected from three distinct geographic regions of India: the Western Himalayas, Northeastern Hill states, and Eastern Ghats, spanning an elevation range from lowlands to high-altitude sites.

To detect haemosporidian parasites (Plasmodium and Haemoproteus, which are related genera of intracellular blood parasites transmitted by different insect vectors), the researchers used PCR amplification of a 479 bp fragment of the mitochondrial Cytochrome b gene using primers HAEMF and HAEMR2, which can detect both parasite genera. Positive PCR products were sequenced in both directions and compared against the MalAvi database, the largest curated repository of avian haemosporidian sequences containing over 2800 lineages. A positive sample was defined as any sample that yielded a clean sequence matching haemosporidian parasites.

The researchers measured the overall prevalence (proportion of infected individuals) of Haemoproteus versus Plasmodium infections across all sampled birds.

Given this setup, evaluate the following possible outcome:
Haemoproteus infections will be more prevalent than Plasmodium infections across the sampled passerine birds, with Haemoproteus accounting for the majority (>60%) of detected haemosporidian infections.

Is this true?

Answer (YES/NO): YES